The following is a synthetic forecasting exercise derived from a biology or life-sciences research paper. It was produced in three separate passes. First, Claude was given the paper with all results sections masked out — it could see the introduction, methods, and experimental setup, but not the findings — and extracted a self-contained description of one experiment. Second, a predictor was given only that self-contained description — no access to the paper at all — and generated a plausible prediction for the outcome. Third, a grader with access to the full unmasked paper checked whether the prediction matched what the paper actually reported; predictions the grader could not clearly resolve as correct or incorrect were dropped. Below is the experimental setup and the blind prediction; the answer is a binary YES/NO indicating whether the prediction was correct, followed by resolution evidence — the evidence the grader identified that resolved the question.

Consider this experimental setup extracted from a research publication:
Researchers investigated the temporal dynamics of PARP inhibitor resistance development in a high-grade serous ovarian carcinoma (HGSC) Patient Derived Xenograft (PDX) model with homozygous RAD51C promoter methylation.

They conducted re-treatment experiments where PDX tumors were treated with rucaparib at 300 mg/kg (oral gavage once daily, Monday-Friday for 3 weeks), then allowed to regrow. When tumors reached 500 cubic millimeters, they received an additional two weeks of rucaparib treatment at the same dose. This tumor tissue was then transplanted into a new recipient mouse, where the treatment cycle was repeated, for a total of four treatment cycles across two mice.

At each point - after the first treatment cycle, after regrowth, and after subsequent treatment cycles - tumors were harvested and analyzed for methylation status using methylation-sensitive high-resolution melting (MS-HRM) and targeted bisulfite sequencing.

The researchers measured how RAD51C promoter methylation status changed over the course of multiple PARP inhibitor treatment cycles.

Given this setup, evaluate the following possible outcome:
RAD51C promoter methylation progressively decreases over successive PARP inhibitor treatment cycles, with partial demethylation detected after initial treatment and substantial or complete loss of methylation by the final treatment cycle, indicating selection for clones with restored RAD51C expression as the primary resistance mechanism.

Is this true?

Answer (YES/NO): NO